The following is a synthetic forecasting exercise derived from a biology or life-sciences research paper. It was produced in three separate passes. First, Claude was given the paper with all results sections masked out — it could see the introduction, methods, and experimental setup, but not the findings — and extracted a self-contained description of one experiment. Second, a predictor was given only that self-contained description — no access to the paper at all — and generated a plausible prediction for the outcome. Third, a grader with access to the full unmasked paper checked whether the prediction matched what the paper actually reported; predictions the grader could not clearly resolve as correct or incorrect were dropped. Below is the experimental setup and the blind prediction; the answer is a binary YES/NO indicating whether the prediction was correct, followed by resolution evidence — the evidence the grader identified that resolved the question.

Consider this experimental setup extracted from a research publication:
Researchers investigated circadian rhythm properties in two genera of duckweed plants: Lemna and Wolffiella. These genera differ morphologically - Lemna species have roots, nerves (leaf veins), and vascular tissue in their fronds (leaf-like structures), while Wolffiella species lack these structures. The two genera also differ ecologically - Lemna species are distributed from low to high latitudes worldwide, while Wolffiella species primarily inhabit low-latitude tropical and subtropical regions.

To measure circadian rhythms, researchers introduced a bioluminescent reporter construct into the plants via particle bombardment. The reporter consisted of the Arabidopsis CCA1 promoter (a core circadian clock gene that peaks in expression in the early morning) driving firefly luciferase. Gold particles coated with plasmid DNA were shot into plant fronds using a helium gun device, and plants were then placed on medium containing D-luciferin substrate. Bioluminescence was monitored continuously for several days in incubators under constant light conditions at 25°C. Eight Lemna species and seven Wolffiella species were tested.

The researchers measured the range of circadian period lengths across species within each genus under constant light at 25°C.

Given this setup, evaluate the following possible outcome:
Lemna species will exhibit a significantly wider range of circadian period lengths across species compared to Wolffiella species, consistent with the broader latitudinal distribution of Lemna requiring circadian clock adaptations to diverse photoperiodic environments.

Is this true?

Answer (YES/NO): NO